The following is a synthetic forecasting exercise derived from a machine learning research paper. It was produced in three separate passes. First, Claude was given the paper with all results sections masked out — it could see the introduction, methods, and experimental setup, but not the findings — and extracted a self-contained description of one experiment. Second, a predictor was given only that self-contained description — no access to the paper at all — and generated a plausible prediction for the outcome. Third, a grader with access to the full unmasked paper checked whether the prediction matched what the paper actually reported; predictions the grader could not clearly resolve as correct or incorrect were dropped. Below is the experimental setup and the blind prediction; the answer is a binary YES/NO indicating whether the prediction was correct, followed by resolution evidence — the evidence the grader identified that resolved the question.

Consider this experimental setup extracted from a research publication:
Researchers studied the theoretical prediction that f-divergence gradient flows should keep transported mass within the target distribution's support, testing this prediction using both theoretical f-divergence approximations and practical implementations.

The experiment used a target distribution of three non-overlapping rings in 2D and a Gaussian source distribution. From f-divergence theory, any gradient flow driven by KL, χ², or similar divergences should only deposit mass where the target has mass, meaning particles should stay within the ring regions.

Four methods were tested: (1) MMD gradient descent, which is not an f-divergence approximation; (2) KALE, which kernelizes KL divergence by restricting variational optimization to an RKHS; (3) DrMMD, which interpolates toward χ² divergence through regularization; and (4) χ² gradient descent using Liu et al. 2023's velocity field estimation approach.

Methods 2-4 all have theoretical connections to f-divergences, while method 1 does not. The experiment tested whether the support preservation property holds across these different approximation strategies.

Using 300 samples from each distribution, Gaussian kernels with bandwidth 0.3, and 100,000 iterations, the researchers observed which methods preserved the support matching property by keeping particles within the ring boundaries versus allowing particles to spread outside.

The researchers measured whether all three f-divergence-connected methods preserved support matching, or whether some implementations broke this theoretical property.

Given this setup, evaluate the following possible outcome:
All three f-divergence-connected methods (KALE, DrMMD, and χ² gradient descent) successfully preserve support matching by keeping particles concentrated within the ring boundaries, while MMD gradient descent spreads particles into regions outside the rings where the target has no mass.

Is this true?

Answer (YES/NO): NO